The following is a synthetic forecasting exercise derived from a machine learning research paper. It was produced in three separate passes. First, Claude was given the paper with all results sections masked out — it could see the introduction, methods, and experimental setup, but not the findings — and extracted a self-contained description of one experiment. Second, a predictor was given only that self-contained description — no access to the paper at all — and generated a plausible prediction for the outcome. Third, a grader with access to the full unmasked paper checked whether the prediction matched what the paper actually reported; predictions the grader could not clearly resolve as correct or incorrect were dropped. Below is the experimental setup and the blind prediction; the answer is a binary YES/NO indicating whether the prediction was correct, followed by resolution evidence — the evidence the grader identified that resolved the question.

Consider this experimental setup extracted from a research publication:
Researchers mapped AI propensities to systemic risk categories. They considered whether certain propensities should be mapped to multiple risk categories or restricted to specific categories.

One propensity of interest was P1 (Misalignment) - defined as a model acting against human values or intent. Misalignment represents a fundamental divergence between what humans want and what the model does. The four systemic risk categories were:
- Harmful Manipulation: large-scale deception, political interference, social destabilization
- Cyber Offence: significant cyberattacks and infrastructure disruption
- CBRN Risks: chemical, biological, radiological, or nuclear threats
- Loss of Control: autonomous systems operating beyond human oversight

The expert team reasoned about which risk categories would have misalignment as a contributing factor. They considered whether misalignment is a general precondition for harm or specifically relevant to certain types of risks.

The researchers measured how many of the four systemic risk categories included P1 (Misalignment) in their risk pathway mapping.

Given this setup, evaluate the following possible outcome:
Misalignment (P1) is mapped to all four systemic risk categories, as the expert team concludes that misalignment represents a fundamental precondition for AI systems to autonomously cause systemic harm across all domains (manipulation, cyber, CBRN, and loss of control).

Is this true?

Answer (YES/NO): NO